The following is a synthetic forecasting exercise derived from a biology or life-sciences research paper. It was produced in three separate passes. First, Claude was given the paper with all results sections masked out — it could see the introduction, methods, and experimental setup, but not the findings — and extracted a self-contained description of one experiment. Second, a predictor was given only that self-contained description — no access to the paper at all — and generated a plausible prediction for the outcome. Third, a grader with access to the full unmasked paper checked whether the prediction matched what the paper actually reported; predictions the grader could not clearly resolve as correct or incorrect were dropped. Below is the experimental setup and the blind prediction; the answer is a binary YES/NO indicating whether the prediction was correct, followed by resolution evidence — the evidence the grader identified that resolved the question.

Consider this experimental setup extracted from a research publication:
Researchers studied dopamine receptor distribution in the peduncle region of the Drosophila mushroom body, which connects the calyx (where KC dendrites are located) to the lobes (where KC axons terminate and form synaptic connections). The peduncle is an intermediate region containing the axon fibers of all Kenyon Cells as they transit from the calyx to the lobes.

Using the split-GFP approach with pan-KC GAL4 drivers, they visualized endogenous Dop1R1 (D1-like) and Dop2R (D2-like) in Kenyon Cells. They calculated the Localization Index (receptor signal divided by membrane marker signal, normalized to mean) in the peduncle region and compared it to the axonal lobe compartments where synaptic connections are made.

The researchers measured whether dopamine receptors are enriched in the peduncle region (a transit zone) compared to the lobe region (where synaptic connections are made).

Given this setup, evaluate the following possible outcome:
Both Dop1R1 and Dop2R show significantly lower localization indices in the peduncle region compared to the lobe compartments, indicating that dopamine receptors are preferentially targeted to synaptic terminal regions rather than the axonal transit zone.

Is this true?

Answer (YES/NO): YES